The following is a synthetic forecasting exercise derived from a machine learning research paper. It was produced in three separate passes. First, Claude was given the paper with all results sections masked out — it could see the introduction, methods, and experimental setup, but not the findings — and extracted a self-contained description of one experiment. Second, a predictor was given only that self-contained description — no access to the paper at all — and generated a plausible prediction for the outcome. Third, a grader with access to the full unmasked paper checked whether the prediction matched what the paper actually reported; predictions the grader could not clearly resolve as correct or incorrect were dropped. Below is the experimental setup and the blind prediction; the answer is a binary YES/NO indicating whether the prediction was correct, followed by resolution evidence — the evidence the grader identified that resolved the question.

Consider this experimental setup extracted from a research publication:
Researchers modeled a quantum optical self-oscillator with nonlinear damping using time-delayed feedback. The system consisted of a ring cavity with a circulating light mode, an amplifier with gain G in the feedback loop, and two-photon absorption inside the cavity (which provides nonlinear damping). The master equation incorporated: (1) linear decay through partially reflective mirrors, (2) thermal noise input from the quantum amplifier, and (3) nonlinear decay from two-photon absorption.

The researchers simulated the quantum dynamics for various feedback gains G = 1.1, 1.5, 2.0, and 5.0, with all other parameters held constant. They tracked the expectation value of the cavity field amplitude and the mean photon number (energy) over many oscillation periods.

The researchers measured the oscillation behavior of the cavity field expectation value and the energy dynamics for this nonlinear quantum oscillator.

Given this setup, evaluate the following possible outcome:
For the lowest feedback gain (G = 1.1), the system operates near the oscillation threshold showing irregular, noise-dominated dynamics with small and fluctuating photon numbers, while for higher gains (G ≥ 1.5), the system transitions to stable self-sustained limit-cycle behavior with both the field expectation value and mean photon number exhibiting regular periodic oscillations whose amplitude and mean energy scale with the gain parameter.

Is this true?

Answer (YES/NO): NO